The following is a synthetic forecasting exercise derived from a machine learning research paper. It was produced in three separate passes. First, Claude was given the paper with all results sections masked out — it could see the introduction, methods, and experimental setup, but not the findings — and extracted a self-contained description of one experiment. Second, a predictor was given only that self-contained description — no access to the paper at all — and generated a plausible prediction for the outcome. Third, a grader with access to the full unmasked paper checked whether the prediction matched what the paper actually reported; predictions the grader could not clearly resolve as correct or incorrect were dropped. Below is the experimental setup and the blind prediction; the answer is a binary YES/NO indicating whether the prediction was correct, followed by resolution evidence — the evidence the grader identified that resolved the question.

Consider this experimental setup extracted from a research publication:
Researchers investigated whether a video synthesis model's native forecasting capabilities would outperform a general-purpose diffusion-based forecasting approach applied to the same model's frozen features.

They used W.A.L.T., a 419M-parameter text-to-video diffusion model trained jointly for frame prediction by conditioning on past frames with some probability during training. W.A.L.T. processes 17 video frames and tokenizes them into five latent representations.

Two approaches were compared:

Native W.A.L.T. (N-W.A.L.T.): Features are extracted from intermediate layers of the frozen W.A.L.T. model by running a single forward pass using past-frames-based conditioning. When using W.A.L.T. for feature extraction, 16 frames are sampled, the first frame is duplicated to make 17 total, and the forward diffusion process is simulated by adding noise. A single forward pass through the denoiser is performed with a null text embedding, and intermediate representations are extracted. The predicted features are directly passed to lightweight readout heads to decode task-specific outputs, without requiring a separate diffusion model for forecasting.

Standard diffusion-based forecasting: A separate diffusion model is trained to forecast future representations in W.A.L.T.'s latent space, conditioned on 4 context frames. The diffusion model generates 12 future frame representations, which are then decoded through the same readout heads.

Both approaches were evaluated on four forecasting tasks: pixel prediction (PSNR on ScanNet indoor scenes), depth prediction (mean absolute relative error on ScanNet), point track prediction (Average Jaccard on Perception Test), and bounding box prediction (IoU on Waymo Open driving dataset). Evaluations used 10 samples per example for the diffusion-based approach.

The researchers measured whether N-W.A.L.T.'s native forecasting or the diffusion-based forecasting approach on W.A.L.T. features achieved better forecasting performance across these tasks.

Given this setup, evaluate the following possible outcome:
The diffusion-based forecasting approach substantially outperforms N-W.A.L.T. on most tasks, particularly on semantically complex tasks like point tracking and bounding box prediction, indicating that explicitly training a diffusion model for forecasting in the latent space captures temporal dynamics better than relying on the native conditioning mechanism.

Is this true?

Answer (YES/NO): YES